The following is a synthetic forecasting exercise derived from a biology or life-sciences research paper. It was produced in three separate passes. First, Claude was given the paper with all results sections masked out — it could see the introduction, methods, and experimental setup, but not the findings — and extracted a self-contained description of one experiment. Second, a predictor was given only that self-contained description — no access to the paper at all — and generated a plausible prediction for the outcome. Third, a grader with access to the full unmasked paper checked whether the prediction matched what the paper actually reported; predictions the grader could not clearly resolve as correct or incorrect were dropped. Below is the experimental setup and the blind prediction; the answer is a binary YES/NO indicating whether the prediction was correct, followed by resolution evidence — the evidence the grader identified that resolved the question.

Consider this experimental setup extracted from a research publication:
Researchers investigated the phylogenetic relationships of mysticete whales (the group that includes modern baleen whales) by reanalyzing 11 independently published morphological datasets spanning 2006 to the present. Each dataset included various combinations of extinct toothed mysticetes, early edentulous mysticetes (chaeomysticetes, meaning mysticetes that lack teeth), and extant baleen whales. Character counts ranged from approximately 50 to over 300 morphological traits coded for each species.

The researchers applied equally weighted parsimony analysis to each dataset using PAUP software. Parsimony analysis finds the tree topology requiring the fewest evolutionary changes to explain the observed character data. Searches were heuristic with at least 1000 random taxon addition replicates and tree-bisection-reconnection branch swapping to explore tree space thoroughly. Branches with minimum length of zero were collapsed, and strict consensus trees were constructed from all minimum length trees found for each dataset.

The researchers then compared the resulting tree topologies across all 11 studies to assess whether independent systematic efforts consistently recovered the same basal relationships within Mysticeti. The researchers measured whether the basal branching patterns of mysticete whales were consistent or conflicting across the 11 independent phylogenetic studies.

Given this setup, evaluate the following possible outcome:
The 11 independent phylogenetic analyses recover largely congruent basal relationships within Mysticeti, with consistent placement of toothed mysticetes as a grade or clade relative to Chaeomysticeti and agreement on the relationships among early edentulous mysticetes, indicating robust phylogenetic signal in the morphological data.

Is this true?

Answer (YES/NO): NO